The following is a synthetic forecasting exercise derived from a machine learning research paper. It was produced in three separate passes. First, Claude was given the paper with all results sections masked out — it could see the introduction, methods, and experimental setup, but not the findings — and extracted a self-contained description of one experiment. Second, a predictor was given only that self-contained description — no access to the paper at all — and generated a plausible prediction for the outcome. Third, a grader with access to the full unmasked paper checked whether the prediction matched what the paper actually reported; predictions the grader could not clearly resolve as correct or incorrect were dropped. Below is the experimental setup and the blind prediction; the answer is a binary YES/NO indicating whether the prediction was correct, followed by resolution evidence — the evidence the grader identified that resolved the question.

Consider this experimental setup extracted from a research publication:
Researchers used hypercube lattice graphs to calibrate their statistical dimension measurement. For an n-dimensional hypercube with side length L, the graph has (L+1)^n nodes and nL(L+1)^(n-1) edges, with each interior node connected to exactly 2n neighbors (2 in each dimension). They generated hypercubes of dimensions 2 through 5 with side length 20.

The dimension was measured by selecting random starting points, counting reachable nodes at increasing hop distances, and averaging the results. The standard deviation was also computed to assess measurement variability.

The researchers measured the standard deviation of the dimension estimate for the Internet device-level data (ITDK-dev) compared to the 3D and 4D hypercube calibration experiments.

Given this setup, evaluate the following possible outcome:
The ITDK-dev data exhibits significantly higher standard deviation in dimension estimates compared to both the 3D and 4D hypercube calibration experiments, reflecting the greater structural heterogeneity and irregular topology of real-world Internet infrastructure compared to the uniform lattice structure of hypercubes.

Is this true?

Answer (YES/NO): NO